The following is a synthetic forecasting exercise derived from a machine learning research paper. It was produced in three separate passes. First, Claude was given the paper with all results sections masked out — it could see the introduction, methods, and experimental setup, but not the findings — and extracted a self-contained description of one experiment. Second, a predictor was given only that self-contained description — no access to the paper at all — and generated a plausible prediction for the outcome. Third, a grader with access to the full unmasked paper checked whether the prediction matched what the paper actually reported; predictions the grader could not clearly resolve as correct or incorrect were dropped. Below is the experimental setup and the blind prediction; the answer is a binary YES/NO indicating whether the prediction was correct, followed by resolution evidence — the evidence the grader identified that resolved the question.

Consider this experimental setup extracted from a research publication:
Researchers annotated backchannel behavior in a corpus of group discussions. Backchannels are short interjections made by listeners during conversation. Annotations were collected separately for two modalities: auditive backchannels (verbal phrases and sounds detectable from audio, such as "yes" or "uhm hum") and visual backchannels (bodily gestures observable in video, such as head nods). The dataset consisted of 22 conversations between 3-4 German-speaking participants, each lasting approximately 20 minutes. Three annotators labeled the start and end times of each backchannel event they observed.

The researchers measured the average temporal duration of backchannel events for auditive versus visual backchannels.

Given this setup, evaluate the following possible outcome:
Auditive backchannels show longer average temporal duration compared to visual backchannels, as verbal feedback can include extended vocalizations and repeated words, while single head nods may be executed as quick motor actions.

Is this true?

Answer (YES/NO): NO